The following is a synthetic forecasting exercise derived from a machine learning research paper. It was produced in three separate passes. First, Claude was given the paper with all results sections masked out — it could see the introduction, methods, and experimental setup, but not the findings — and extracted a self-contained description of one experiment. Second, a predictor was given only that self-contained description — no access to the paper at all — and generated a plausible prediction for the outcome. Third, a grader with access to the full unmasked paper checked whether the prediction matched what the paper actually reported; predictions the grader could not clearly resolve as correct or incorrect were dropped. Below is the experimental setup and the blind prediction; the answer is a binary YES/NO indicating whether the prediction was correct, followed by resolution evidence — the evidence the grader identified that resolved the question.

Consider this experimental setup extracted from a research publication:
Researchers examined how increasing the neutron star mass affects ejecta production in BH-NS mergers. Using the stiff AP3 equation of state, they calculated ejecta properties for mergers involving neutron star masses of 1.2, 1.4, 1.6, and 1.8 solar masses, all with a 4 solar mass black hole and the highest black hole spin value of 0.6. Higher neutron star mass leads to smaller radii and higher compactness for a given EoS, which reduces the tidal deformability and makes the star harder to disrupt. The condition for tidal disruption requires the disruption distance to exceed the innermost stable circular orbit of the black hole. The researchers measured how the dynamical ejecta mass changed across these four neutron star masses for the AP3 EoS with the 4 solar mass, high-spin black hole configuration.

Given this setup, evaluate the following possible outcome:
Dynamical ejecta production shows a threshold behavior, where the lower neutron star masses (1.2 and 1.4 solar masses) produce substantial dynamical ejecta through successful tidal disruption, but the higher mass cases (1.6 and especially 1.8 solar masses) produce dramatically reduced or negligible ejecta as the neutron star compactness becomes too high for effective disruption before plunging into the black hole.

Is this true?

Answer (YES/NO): NO